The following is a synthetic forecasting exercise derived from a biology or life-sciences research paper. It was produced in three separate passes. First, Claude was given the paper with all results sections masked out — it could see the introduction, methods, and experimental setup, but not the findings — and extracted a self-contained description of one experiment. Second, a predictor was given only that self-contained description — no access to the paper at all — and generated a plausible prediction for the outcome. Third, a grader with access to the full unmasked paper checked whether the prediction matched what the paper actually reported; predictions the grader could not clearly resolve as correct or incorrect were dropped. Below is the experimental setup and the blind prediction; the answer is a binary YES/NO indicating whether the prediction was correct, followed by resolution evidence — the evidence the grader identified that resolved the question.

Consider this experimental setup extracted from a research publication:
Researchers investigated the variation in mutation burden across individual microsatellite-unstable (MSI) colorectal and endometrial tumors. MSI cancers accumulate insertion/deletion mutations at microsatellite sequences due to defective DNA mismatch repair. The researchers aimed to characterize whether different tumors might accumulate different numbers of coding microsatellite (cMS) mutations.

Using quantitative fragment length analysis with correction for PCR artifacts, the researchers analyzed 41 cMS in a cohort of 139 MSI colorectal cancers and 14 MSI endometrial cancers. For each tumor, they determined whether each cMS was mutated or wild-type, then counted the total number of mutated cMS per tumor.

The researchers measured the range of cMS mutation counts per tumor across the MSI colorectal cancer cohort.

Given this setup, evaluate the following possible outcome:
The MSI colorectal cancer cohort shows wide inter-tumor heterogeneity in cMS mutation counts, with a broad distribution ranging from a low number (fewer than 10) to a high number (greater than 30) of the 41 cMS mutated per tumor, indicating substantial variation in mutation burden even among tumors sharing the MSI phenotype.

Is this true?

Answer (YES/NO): NO